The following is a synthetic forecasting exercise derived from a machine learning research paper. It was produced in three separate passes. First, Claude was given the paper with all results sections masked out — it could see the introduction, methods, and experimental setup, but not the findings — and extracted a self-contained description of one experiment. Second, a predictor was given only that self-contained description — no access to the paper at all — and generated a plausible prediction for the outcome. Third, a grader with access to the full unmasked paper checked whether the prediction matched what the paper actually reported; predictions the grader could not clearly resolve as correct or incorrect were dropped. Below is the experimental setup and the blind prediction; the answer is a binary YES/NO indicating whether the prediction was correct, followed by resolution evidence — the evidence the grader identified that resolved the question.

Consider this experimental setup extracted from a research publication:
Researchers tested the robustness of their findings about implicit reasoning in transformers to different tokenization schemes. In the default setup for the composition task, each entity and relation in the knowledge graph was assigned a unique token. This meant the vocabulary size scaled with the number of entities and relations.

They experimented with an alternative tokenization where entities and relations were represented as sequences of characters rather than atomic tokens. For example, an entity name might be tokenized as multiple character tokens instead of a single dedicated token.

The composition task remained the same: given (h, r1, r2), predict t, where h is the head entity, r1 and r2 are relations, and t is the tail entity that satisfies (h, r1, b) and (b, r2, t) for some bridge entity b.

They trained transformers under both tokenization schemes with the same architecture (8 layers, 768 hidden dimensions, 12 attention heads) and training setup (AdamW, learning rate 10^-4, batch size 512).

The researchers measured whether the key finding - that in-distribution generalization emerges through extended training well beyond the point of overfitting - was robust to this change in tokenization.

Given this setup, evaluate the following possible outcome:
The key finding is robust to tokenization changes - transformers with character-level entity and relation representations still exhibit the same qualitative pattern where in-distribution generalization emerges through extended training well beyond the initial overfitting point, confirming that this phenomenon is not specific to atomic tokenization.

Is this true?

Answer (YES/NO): NO